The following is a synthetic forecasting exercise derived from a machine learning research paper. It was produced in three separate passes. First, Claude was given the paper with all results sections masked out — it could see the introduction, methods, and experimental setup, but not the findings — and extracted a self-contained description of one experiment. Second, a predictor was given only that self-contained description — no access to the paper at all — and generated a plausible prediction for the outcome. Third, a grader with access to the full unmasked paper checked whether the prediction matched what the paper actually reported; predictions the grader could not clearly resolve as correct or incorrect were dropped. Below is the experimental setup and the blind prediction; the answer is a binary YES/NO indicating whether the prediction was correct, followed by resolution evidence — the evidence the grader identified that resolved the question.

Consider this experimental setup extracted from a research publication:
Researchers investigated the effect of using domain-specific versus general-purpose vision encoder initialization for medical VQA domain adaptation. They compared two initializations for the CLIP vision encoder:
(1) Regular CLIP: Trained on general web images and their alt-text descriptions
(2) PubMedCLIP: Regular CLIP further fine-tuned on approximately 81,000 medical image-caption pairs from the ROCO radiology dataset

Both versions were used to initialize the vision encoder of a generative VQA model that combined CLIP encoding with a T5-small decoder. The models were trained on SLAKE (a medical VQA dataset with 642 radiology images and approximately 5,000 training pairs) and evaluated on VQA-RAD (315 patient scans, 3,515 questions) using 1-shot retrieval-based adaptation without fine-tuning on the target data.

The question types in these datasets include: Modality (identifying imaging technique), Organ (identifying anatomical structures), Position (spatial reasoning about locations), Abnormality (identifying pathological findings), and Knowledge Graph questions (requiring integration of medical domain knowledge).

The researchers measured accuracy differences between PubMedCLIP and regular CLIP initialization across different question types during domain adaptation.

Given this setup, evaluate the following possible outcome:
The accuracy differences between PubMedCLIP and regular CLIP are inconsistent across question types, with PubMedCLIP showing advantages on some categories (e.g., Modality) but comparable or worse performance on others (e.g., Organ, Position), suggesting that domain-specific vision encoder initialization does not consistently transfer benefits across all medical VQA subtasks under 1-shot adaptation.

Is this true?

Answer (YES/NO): NO